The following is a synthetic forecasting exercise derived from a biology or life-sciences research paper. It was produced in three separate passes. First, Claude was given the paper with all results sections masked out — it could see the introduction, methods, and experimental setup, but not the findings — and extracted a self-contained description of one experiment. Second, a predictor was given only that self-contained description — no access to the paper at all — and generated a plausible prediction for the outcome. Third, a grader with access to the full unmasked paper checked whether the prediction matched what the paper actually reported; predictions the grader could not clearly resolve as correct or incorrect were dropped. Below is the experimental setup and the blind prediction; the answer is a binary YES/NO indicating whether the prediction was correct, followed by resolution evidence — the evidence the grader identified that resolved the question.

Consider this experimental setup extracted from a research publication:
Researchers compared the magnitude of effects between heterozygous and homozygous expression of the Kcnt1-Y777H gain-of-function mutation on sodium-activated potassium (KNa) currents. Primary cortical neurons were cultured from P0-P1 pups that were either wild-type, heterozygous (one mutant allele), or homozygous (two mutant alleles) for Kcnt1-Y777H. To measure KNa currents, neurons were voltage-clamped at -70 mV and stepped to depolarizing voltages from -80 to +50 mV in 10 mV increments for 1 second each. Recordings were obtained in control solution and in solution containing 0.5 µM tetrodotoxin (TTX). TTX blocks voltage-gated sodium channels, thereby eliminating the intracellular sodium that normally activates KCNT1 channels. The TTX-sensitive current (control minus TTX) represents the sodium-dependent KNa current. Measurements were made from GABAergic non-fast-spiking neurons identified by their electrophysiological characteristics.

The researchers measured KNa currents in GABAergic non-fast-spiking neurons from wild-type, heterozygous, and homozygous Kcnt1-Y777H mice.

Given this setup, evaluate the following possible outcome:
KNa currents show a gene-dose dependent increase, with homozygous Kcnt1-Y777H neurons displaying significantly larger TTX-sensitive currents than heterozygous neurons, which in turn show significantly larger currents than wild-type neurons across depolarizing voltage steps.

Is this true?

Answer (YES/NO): YES